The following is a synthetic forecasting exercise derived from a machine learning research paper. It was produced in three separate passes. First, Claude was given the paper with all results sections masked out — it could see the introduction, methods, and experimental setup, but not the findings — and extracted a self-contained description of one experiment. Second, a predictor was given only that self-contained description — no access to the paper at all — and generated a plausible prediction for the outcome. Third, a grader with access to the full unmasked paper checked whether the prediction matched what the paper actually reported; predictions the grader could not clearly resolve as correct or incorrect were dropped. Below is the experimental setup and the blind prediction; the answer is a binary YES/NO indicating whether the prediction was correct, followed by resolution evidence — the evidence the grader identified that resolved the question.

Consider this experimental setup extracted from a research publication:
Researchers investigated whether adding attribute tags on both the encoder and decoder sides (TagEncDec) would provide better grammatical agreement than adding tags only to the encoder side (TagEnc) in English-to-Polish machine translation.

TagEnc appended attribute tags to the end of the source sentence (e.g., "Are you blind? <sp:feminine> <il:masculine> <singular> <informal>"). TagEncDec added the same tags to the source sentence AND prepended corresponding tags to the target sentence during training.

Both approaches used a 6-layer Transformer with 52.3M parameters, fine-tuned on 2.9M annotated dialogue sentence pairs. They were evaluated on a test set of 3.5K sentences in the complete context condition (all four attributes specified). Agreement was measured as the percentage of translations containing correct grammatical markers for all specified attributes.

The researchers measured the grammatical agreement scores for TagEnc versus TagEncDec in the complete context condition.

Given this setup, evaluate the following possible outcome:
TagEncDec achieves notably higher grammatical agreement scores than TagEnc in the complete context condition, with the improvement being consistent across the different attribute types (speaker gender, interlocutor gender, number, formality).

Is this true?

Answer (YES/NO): NO